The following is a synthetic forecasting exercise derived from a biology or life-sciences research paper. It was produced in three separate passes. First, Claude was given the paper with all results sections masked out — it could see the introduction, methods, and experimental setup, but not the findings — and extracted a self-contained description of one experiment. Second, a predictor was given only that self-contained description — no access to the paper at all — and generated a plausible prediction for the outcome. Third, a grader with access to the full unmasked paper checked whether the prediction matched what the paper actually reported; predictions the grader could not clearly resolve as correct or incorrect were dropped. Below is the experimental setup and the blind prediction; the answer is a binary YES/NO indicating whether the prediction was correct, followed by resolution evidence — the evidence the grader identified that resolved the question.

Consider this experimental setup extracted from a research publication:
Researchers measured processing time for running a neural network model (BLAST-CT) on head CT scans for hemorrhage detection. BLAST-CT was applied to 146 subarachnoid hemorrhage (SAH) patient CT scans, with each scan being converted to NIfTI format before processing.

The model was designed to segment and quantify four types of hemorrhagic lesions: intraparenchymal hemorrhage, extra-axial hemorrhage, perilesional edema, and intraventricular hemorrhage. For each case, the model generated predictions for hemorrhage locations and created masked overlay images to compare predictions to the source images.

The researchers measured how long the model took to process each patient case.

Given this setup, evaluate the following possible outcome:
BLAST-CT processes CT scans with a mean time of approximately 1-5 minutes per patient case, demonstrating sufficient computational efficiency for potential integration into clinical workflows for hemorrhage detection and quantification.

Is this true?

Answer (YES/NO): YES